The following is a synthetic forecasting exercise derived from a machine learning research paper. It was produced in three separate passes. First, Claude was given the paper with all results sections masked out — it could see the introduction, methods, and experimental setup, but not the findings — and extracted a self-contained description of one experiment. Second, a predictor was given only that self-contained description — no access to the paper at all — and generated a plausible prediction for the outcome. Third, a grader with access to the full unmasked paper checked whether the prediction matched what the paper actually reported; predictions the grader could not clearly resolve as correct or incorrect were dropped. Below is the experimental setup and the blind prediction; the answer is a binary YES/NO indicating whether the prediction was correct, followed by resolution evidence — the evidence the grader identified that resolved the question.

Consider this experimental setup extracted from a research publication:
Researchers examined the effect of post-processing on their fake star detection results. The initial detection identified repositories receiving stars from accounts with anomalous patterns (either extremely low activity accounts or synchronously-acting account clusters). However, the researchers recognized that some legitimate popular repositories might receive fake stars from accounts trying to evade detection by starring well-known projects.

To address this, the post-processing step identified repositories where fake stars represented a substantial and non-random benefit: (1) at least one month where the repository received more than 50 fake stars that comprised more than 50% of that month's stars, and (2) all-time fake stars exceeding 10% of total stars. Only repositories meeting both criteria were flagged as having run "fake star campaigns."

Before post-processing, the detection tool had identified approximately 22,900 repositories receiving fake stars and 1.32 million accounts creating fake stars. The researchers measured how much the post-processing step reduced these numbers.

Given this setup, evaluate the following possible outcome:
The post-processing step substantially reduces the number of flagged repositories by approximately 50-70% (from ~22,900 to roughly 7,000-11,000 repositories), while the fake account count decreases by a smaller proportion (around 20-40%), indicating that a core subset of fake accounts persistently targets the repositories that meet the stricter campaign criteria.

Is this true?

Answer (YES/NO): NO